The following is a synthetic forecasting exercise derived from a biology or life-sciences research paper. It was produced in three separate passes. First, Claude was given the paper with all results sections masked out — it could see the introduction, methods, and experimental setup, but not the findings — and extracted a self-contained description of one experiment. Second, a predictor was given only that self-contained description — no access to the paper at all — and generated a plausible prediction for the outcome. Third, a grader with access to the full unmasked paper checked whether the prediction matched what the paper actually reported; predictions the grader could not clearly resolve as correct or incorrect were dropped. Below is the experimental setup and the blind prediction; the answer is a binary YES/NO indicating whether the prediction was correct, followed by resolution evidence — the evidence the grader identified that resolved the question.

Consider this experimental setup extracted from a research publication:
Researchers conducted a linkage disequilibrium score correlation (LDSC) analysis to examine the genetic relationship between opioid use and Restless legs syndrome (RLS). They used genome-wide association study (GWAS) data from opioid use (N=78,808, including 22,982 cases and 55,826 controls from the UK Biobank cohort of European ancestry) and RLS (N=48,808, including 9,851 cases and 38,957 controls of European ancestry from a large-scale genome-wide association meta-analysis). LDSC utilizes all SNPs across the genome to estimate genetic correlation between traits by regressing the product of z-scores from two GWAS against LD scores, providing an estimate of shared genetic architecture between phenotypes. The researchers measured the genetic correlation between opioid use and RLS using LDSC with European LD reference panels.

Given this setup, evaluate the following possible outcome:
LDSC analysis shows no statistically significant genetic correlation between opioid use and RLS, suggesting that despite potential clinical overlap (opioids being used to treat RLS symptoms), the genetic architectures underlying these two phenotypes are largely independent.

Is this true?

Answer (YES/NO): NO